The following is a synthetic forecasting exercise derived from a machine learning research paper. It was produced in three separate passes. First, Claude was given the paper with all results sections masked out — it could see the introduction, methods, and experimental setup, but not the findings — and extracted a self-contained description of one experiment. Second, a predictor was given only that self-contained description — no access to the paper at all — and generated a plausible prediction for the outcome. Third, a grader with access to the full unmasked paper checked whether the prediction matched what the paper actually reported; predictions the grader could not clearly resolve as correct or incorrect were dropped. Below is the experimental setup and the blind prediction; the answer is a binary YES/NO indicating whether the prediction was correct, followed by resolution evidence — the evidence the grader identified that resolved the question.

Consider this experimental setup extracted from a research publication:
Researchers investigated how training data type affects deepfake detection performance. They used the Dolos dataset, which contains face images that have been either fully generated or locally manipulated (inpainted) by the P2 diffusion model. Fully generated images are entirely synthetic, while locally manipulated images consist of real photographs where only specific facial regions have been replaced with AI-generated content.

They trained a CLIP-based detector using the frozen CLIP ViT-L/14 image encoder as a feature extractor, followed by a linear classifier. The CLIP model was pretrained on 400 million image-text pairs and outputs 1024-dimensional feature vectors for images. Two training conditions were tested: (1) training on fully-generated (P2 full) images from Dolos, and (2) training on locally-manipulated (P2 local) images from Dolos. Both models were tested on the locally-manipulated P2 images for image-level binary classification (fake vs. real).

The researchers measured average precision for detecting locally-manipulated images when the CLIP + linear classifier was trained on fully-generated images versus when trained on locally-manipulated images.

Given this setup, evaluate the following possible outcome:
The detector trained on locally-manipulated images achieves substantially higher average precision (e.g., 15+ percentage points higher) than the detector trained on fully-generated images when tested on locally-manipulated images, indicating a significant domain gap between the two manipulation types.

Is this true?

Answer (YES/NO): NO